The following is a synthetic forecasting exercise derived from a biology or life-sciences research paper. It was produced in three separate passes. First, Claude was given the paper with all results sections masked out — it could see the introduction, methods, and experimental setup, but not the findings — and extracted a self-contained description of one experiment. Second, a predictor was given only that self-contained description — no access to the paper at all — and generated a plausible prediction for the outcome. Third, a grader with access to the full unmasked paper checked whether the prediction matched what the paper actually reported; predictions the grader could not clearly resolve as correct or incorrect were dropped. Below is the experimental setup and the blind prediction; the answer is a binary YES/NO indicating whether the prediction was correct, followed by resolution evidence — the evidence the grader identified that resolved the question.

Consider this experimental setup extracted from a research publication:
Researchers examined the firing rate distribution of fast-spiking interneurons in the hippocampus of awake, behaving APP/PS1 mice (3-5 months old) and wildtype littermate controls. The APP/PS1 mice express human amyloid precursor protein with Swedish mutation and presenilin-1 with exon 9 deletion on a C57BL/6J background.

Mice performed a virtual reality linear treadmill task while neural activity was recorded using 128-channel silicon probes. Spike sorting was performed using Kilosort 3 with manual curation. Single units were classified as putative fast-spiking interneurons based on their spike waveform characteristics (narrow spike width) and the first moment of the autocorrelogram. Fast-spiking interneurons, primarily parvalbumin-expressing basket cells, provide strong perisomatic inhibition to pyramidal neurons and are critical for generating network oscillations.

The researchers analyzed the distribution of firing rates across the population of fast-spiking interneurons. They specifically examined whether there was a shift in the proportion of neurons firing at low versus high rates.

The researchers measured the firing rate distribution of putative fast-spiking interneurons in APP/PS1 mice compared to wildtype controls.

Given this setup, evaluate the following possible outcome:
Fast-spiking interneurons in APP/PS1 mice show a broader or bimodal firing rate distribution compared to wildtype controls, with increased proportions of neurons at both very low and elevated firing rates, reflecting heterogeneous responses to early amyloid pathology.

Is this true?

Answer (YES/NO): NO